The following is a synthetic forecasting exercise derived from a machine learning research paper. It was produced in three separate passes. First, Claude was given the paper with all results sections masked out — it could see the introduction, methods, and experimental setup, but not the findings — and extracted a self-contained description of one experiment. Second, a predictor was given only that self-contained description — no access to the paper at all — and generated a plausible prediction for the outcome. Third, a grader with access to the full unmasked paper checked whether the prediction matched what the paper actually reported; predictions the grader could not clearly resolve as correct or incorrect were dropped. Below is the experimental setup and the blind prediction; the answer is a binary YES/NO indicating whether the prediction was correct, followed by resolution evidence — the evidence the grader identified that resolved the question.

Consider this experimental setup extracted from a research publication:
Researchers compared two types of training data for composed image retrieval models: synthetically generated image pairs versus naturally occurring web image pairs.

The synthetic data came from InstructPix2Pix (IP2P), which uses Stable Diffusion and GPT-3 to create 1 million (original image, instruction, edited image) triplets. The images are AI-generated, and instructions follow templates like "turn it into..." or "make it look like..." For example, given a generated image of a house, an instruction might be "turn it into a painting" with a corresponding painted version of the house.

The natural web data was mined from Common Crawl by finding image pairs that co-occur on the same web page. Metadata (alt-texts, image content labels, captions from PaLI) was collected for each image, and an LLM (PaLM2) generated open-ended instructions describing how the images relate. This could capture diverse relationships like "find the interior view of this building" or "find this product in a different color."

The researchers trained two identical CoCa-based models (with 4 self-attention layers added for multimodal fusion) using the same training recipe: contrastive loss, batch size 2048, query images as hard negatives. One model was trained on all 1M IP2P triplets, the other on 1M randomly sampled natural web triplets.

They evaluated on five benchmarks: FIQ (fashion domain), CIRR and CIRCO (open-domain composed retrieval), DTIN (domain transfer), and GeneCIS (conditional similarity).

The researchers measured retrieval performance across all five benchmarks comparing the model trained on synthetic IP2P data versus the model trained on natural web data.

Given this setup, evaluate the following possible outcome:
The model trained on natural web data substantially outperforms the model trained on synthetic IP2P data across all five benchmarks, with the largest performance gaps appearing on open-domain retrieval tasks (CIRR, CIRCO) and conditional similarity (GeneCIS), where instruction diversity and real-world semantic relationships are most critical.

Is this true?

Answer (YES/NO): NO